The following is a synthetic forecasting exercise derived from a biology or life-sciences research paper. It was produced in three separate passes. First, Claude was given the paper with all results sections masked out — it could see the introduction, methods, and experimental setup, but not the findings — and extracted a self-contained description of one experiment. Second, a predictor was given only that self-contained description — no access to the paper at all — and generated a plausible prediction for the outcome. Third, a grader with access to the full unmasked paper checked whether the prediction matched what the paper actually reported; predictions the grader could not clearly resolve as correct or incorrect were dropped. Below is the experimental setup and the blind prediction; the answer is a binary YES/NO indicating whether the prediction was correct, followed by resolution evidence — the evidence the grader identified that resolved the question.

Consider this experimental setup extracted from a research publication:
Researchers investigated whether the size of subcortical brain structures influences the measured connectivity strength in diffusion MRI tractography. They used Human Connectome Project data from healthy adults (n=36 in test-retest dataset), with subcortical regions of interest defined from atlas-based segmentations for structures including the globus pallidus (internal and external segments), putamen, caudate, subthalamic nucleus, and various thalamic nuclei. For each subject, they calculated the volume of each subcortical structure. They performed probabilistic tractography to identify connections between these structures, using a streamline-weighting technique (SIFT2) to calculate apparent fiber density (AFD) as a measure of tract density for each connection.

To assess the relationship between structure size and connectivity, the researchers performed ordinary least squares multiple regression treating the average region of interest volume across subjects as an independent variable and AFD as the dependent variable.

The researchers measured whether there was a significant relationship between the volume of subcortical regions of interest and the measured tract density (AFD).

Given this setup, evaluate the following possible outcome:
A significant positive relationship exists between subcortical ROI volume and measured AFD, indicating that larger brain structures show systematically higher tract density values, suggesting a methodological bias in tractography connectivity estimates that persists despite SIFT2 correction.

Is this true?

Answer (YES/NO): YES